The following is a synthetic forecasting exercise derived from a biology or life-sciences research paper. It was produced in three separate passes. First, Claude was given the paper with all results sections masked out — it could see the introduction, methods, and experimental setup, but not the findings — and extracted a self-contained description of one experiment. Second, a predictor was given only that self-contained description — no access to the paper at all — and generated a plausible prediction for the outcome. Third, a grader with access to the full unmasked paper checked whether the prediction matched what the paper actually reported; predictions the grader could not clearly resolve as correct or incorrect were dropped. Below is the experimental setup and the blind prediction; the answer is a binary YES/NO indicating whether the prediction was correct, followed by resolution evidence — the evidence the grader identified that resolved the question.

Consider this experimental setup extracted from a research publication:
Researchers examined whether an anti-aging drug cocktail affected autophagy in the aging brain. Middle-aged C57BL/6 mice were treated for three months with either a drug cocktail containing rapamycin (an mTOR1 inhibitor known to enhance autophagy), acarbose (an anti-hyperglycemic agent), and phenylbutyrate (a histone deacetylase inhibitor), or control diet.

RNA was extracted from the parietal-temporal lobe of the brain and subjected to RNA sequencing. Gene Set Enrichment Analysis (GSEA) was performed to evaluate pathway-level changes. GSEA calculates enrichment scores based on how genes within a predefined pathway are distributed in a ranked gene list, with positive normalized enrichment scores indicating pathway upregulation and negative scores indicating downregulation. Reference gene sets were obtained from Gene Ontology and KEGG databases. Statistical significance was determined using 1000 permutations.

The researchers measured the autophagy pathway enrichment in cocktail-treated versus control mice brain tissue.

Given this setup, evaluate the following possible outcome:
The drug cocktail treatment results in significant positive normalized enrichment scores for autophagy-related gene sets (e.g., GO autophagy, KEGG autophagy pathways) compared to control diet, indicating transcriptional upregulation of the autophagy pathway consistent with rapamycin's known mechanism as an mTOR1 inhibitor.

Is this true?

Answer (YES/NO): NO